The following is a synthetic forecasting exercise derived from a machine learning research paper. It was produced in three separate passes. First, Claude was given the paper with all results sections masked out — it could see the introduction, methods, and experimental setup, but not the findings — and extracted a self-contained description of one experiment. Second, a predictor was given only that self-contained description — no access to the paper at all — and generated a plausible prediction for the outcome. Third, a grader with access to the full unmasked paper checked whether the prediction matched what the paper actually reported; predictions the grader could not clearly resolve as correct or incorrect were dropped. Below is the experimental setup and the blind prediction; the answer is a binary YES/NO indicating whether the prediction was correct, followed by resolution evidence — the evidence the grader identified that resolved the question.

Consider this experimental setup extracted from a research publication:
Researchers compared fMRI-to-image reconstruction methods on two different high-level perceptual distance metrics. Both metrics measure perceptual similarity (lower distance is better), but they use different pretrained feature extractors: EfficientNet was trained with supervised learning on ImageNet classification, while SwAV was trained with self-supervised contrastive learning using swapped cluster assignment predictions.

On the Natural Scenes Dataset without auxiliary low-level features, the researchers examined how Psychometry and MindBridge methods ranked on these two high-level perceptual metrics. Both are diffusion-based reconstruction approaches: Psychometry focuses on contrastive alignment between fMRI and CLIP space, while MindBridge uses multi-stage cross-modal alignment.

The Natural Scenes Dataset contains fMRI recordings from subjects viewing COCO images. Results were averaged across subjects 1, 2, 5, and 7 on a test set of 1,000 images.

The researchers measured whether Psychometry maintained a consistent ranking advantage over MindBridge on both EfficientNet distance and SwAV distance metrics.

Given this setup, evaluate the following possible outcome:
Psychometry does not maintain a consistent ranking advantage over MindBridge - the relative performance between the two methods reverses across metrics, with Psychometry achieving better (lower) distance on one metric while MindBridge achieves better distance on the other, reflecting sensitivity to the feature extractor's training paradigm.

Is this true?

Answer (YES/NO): NO